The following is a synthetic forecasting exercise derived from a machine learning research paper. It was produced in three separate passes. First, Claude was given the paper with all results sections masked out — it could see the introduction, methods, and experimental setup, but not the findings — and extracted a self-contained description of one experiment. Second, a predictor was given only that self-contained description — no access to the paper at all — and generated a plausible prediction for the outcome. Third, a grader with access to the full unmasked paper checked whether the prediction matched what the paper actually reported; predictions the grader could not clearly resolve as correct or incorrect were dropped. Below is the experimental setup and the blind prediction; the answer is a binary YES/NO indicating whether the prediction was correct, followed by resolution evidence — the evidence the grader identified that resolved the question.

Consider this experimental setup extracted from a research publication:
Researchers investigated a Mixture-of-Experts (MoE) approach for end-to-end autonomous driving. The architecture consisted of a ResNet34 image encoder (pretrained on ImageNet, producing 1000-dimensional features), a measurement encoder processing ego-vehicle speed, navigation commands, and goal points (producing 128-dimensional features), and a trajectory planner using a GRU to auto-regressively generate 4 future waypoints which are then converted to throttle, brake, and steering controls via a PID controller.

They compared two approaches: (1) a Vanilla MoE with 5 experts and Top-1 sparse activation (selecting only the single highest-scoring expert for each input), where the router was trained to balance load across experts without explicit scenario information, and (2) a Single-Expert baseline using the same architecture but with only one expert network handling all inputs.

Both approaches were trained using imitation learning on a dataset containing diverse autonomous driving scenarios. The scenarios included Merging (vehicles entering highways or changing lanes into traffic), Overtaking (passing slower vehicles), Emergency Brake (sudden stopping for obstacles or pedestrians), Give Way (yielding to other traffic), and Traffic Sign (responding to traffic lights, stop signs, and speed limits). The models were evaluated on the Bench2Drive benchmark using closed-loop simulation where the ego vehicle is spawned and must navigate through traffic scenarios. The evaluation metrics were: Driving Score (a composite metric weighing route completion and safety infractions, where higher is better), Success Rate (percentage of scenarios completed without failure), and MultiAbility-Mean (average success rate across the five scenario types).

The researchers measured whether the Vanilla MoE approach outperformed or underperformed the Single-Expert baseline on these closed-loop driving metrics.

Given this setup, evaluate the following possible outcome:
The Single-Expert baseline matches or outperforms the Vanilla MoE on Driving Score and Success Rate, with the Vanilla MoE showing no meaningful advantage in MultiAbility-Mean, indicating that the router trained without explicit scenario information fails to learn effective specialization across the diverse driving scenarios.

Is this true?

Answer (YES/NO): YES